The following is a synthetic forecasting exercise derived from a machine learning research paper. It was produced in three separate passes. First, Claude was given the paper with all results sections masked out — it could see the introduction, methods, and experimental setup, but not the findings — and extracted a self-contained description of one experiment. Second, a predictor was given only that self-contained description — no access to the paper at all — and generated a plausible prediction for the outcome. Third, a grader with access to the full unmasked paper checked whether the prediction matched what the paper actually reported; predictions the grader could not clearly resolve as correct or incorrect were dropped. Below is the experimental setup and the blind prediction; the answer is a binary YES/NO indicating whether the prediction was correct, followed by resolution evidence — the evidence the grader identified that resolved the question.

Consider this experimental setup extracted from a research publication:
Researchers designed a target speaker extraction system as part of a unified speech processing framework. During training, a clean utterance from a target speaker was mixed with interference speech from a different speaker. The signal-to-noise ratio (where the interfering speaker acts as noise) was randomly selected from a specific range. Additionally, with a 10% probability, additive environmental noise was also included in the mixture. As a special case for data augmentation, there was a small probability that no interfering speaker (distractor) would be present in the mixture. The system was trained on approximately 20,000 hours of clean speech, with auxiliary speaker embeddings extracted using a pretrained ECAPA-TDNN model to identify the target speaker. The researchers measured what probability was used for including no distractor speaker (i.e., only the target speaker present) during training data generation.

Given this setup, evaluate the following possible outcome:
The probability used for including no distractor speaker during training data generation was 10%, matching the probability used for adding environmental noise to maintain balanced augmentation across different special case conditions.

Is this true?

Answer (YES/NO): NO